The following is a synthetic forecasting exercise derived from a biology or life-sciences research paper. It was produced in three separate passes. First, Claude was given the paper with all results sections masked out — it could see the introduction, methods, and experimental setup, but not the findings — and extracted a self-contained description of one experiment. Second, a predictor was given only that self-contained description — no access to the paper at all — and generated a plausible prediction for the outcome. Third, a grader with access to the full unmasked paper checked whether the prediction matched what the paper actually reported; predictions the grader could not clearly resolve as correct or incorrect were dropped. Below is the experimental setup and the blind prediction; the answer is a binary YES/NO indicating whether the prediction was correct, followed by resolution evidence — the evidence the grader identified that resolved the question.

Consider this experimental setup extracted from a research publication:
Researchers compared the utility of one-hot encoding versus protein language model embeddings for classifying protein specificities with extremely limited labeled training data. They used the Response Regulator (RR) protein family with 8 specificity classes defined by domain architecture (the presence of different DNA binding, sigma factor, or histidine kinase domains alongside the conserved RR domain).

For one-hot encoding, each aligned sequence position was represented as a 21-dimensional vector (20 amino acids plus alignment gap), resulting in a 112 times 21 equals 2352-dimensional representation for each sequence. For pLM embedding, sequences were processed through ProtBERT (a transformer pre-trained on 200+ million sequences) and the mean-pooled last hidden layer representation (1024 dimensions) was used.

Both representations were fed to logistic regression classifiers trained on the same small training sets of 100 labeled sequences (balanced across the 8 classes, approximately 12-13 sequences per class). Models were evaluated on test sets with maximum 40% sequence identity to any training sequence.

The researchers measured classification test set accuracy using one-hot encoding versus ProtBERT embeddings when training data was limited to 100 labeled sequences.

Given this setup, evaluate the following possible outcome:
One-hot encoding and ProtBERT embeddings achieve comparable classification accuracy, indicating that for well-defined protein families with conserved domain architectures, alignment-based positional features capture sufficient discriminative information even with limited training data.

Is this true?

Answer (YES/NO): NO